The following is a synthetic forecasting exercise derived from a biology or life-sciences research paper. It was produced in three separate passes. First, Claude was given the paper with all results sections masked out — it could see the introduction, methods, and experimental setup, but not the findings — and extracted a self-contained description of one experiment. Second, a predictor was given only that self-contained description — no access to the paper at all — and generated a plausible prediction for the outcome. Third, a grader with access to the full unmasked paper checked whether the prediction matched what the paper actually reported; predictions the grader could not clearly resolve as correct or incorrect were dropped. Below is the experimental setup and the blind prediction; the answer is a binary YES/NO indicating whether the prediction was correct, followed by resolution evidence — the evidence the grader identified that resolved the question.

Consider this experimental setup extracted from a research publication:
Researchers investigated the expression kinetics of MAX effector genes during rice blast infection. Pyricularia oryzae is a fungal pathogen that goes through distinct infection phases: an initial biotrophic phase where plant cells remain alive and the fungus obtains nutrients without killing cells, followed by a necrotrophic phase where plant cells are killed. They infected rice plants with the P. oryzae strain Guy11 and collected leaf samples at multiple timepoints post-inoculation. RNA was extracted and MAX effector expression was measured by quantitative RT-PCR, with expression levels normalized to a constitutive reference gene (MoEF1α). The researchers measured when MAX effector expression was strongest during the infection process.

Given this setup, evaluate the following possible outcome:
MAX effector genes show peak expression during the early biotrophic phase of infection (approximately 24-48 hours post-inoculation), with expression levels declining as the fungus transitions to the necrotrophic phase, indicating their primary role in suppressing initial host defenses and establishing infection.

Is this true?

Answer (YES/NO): NO